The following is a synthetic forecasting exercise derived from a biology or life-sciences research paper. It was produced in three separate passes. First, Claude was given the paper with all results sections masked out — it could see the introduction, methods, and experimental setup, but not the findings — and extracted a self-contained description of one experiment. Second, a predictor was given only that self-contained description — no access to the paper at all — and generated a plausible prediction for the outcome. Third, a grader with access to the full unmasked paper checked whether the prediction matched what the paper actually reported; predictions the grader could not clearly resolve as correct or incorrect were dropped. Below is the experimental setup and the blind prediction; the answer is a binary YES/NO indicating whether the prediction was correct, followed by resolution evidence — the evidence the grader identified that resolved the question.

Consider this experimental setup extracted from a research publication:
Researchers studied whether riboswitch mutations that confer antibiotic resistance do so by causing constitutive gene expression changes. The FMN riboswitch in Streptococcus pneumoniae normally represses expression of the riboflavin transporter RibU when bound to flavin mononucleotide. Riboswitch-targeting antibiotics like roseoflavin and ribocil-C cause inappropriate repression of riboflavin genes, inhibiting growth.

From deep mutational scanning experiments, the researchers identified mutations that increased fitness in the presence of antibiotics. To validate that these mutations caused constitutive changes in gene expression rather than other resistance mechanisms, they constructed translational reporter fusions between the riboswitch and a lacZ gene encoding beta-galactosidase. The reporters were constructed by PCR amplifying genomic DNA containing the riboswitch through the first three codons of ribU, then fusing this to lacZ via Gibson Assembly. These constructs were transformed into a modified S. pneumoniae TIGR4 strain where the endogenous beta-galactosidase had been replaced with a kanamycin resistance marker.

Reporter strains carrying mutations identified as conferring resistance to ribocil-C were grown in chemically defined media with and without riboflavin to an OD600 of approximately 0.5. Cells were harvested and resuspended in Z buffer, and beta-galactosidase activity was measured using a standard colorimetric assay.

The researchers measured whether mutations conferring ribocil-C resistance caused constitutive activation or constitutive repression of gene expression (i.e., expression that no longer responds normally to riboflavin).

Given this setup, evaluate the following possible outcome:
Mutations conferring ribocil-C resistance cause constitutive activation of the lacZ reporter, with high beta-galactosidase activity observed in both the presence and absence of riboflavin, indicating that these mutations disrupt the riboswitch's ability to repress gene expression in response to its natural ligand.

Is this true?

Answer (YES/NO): YES